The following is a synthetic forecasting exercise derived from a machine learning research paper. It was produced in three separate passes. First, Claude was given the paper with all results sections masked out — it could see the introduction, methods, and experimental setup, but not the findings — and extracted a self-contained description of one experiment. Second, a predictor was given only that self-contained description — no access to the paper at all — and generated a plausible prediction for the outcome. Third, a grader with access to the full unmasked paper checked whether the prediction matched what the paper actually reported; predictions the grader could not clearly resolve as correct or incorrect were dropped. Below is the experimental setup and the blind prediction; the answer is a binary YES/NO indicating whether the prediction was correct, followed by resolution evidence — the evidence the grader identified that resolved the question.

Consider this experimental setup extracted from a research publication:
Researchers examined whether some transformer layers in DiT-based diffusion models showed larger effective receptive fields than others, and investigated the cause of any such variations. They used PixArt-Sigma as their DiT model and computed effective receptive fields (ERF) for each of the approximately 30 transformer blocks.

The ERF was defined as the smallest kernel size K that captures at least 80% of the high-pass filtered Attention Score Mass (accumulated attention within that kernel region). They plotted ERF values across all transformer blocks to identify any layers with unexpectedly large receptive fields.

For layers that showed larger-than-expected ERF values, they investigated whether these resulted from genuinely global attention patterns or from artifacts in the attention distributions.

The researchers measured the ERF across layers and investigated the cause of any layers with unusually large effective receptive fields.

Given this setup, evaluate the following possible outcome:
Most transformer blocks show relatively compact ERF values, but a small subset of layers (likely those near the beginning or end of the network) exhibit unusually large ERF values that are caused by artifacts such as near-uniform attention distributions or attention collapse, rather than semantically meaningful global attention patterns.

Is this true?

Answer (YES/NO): NO